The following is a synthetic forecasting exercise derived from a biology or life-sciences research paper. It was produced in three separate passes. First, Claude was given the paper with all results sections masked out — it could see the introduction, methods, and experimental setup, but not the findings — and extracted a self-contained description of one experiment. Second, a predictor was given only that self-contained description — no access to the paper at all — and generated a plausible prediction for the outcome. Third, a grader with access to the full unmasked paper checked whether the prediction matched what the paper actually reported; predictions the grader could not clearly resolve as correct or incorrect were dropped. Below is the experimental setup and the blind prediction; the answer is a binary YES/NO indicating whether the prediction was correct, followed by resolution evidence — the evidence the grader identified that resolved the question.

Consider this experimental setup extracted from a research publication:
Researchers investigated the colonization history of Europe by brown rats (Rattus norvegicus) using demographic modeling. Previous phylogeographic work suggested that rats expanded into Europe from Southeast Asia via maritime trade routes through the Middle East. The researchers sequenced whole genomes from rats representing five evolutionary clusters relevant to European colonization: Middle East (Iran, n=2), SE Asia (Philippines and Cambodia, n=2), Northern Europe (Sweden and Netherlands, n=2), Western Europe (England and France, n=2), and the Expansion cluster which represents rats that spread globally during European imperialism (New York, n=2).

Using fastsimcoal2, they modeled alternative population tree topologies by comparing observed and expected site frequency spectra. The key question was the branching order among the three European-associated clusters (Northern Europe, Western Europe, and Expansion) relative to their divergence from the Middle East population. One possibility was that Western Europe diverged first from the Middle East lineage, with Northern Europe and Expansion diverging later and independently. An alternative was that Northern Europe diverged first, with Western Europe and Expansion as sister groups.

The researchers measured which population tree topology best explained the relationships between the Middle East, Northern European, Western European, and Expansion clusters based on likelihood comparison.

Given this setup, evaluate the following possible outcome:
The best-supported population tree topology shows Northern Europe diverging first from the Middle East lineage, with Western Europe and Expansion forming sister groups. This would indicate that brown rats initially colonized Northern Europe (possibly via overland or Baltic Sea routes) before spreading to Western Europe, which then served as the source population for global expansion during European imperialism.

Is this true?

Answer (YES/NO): NO